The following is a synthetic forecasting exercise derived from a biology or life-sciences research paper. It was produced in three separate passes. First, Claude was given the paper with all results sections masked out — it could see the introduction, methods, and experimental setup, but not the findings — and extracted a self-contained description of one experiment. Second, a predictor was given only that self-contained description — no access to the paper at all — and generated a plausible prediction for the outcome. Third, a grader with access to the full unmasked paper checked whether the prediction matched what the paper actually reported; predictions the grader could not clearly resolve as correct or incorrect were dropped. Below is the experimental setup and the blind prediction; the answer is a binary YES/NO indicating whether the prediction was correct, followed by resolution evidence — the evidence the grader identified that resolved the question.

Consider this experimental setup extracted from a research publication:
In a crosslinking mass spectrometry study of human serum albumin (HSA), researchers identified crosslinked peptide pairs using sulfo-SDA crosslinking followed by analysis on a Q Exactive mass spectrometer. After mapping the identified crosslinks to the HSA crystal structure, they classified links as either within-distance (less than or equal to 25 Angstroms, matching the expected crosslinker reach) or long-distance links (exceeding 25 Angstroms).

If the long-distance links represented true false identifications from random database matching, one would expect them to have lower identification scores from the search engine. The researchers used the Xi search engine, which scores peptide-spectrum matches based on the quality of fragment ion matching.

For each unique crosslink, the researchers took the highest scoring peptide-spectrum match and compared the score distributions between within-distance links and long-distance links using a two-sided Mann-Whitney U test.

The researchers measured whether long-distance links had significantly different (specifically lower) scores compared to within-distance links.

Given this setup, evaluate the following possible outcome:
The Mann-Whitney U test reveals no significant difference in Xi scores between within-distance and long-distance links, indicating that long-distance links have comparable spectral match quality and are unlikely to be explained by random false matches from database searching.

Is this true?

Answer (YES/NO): YES